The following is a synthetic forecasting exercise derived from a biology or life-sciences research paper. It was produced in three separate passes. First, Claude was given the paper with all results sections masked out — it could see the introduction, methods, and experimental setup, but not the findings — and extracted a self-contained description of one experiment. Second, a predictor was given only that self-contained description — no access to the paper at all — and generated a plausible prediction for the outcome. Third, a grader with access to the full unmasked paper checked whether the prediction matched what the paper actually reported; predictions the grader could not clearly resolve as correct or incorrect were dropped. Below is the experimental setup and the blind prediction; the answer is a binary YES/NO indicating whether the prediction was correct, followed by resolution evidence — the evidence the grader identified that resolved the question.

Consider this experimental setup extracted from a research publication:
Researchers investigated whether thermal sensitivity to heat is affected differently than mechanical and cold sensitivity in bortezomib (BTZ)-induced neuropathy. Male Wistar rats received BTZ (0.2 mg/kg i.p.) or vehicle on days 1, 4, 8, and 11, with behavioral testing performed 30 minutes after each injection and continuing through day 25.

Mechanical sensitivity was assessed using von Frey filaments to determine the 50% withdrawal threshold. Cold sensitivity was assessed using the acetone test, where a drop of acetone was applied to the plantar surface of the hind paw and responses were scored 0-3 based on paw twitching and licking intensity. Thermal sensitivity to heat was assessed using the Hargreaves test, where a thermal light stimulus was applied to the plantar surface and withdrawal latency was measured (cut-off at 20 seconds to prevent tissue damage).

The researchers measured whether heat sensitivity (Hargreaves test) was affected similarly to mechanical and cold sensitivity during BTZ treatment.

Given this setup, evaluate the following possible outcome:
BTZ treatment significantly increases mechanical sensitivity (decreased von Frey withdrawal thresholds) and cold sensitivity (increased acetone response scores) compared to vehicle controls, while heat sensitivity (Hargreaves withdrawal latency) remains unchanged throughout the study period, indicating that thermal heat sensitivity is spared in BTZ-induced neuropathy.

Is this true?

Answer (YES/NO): YES